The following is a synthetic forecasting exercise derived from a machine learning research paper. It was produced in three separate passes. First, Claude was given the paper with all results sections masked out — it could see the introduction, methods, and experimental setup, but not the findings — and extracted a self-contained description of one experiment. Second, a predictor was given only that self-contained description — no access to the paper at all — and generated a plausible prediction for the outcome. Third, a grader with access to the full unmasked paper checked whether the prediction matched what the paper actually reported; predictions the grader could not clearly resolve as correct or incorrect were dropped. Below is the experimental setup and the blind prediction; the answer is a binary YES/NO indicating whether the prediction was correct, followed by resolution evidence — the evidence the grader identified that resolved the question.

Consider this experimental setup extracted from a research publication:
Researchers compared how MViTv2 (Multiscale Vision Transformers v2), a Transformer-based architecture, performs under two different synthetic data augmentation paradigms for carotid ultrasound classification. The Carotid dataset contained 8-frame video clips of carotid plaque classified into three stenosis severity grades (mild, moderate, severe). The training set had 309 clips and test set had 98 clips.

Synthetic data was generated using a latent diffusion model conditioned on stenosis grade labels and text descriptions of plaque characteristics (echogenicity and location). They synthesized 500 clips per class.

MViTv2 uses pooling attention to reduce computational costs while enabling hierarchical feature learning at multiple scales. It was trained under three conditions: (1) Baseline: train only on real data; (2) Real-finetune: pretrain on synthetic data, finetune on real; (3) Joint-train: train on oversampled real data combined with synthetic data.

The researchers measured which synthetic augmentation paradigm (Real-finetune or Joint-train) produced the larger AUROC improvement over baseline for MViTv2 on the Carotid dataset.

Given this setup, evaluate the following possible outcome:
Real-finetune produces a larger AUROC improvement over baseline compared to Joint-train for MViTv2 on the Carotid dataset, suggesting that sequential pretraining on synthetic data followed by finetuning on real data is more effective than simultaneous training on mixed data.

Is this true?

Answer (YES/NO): YES